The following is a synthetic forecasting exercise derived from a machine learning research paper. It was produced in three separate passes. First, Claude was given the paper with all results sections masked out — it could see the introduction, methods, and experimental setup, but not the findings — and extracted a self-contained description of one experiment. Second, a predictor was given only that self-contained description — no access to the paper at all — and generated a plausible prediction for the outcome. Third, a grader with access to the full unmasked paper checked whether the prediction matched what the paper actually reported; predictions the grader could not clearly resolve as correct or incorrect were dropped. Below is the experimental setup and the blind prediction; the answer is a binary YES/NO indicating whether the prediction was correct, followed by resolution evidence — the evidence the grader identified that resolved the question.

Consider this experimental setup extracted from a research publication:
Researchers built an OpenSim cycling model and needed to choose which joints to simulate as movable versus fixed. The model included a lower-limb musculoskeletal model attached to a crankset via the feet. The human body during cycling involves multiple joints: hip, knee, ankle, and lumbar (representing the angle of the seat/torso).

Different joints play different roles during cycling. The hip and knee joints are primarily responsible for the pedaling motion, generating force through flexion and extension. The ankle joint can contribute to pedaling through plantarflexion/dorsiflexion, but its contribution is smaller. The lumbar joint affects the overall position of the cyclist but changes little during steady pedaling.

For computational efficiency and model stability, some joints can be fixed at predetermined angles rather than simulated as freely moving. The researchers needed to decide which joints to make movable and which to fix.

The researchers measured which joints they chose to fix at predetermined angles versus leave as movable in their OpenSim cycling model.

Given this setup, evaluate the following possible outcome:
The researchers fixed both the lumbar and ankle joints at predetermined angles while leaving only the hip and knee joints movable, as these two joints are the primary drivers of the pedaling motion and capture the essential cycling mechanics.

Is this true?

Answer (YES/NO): YES